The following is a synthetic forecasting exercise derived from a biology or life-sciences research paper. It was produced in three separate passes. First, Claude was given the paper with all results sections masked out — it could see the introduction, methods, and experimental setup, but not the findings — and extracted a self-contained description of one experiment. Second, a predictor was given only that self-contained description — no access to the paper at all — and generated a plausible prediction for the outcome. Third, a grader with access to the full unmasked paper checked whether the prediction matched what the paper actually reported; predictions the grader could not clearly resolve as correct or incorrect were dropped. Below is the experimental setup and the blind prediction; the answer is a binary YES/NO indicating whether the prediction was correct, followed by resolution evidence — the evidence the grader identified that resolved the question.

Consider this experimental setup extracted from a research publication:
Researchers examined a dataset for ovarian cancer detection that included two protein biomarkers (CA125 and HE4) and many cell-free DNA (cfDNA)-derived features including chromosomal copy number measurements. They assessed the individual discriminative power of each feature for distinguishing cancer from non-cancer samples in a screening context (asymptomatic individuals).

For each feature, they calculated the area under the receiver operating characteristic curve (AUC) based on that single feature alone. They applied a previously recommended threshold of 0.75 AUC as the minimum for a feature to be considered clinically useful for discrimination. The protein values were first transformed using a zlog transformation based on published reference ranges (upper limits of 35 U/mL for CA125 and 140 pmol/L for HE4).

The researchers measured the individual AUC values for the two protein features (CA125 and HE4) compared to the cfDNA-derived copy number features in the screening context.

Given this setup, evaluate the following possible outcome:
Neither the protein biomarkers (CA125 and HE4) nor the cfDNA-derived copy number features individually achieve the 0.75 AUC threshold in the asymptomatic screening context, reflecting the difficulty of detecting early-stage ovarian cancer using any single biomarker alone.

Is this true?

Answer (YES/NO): NO